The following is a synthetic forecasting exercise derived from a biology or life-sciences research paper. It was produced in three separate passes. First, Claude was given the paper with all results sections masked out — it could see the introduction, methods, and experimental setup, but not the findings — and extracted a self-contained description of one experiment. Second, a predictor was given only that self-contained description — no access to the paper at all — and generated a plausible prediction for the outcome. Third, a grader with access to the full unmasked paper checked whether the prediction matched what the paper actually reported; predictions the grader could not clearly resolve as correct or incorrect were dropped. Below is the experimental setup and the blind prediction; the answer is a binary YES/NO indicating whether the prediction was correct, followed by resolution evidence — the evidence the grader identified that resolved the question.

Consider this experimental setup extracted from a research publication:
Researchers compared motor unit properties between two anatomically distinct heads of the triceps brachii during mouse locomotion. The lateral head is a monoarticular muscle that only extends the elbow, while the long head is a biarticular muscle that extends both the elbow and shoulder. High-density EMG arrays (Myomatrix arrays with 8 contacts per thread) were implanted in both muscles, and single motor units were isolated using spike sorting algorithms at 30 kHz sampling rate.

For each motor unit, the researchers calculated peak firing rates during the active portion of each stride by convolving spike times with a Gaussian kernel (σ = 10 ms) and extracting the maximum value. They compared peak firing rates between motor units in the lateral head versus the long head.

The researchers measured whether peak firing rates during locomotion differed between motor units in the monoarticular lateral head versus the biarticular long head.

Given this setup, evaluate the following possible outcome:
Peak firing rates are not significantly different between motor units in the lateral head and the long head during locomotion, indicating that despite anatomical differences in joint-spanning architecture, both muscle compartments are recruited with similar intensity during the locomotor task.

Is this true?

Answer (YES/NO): YES